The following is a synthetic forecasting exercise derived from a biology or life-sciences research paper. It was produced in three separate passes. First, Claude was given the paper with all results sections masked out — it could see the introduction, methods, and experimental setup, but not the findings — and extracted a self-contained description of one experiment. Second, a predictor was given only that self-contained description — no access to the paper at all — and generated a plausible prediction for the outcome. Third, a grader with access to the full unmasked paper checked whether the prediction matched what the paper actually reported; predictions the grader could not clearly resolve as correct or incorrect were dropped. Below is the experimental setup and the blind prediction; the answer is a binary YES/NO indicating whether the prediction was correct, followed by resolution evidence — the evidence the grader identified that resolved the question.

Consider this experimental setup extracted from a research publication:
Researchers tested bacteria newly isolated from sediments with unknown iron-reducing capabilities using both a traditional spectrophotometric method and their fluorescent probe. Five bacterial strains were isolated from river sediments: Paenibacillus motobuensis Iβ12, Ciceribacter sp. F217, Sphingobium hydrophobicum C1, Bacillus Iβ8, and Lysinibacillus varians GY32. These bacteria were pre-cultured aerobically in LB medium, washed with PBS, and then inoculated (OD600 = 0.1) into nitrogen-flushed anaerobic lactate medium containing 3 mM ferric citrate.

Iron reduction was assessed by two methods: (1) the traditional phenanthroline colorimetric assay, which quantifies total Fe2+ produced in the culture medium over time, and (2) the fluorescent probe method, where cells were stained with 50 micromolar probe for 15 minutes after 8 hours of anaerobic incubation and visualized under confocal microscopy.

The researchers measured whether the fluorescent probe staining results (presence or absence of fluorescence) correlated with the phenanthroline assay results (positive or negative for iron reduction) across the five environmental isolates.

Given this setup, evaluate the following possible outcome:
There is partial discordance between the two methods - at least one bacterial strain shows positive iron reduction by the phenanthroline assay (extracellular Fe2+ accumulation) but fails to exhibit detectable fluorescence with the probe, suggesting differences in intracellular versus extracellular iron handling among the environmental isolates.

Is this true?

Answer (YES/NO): NO